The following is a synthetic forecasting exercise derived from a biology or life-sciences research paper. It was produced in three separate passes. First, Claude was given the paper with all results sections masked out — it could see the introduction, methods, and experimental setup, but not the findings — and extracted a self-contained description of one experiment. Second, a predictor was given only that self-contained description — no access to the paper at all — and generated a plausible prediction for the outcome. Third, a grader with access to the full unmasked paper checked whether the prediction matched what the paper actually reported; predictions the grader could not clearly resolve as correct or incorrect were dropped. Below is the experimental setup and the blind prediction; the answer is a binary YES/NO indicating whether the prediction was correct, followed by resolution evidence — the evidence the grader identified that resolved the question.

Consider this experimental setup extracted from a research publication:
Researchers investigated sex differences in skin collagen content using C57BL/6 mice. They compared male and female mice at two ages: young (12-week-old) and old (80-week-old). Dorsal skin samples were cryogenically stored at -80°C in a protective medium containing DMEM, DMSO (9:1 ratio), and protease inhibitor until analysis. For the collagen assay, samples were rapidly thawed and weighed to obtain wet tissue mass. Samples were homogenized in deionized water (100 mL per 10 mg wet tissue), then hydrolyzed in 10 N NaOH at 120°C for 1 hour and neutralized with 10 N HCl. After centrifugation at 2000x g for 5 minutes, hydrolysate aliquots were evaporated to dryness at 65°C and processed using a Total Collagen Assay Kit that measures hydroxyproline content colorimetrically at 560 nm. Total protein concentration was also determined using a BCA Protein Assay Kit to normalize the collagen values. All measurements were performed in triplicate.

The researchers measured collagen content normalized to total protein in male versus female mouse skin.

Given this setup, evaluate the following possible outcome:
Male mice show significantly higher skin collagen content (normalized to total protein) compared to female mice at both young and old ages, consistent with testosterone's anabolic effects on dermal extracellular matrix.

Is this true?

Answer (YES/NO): YES